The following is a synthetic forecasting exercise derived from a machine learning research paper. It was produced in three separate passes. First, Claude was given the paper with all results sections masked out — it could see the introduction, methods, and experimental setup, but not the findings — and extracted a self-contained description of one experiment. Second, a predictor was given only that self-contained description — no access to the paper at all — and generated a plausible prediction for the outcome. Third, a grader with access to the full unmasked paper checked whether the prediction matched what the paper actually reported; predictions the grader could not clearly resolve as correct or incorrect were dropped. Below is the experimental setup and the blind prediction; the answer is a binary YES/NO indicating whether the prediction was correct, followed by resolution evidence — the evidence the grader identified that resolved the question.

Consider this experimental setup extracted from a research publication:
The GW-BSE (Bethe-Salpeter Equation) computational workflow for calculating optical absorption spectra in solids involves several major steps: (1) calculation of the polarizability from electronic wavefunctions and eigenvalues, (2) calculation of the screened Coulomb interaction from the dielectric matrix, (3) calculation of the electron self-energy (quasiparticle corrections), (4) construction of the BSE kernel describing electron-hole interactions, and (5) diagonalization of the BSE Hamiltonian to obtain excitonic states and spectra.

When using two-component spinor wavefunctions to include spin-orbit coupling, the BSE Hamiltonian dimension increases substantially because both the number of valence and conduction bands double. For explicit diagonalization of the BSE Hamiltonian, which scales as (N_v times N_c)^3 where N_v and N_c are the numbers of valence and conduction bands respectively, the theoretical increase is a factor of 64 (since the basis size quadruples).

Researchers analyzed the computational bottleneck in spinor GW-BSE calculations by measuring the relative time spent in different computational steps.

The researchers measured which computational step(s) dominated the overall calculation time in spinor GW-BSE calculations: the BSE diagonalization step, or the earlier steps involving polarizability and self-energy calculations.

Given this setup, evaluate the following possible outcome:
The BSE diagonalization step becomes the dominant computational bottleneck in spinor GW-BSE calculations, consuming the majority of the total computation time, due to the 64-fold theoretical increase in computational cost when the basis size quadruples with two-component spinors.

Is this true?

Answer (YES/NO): NO